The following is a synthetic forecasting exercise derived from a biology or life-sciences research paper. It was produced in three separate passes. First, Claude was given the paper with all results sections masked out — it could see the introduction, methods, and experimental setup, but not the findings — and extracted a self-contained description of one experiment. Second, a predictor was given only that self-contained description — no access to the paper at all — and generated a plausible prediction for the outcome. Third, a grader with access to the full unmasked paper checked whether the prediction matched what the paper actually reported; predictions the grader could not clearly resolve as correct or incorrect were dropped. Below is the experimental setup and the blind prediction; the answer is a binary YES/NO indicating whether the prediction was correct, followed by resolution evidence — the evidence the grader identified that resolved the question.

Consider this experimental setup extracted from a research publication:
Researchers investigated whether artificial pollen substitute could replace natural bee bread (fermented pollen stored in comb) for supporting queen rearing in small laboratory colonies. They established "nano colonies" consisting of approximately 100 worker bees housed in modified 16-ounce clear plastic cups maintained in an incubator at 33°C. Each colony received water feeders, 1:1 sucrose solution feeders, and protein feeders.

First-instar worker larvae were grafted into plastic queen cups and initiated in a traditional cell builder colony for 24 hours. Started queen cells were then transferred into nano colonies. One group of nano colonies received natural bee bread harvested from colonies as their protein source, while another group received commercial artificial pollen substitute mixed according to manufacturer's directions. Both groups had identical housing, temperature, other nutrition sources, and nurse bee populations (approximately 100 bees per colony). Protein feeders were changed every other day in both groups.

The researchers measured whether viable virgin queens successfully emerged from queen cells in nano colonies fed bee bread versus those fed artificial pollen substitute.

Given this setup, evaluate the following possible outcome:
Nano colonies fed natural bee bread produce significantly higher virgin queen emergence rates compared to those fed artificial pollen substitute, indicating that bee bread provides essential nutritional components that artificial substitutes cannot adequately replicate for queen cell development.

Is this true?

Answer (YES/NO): NO